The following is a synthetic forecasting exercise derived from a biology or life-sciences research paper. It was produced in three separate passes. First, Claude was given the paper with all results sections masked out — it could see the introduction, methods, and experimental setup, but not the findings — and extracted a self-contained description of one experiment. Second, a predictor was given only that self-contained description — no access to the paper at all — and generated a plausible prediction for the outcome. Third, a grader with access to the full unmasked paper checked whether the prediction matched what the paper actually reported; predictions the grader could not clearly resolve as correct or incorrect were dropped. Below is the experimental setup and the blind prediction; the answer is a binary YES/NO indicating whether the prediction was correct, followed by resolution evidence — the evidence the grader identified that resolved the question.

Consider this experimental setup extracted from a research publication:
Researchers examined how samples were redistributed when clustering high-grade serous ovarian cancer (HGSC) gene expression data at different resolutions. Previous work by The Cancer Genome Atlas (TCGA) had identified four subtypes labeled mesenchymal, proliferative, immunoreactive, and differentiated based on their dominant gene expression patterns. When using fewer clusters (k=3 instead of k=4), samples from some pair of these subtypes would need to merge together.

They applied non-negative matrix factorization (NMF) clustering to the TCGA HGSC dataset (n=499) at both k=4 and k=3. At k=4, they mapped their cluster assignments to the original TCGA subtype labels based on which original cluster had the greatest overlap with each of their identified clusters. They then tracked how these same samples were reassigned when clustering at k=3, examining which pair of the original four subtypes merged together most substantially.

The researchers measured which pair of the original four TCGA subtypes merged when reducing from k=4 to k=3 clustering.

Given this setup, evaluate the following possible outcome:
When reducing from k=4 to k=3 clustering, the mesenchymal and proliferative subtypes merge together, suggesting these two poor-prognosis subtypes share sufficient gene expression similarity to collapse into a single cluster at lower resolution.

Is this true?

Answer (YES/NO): NO